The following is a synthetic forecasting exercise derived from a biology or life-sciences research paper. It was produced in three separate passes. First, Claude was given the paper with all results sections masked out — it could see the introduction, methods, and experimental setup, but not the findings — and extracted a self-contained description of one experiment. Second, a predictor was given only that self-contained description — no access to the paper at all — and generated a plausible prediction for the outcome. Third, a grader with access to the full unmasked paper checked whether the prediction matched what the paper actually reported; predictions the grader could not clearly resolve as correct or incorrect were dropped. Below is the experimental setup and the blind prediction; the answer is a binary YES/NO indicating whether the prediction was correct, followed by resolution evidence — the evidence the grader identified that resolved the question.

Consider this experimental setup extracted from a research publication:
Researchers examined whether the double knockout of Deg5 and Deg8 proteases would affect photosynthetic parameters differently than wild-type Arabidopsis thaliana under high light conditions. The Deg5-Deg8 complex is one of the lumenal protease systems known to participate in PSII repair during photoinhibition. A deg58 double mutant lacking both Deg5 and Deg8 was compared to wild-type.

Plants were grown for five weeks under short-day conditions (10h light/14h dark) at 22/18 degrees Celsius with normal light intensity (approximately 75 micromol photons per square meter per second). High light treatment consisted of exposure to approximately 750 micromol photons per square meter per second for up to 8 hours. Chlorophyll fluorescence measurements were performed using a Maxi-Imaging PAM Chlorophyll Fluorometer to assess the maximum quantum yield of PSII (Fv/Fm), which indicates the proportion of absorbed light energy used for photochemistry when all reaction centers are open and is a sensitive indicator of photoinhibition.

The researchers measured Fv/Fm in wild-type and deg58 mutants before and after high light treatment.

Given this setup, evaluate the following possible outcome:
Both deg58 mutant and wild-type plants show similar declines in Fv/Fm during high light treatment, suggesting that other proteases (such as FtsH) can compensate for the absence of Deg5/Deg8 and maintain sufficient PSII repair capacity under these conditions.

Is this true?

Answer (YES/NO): YES